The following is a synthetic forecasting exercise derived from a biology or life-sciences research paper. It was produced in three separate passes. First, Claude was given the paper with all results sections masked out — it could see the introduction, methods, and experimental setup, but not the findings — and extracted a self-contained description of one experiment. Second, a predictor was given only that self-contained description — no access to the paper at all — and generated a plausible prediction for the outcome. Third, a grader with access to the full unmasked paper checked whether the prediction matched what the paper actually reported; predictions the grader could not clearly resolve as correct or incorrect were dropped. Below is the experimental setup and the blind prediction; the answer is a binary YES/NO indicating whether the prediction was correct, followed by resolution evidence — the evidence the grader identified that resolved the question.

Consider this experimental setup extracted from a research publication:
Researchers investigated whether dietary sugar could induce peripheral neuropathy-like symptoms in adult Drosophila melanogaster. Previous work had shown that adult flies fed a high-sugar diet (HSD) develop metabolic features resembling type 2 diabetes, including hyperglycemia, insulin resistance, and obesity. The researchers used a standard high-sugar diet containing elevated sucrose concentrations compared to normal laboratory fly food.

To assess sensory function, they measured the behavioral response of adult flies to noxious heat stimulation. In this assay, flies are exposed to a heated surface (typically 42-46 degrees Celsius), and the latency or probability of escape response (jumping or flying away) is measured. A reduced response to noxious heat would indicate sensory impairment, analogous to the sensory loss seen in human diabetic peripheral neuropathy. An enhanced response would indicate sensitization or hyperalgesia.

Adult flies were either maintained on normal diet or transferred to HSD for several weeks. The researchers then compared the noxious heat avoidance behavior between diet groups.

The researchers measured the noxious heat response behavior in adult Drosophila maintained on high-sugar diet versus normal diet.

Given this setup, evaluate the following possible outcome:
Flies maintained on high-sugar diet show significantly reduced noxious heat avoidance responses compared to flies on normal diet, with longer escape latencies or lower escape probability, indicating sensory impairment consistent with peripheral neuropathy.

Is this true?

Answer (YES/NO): YES